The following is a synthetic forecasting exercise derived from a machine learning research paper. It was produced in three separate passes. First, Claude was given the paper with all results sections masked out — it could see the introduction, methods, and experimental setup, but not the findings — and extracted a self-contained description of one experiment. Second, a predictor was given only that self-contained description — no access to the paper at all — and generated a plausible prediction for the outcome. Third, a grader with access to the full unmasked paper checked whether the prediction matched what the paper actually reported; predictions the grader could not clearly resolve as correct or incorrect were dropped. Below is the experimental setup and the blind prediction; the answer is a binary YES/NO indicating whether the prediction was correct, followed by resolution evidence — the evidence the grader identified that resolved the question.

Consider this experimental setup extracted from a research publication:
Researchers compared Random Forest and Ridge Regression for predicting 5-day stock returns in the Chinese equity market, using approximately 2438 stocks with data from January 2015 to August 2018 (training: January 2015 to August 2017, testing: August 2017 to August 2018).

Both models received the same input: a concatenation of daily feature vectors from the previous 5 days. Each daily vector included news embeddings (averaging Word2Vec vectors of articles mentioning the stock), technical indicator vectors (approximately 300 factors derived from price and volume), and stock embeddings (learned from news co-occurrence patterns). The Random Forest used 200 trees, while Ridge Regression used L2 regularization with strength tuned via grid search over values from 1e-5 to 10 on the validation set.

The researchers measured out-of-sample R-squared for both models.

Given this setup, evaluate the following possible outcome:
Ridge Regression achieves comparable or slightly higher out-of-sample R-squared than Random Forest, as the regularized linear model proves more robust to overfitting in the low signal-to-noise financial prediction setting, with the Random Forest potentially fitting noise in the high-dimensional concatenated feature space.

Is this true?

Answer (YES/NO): YES